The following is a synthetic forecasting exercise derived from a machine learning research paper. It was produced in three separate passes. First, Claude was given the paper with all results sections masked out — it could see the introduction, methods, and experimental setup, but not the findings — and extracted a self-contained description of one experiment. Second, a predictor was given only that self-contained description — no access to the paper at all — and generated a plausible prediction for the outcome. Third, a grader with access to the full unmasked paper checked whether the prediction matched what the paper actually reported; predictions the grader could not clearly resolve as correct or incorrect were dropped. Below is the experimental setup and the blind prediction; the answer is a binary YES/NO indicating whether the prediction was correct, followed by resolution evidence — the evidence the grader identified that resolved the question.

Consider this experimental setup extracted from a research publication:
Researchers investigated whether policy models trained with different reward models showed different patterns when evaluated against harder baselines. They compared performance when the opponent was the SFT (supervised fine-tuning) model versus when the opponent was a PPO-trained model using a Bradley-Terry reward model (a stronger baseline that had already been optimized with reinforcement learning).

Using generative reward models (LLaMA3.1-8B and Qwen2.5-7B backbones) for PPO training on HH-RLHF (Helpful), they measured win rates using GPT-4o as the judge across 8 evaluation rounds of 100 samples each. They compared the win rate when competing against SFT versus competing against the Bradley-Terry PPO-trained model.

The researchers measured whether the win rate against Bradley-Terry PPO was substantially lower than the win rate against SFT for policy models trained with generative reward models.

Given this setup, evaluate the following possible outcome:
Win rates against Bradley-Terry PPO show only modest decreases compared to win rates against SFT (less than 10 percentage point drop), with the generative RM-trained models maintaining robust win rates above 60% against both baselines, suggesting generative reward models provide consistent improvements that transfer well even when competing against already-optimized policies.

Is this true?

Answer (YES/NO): NO